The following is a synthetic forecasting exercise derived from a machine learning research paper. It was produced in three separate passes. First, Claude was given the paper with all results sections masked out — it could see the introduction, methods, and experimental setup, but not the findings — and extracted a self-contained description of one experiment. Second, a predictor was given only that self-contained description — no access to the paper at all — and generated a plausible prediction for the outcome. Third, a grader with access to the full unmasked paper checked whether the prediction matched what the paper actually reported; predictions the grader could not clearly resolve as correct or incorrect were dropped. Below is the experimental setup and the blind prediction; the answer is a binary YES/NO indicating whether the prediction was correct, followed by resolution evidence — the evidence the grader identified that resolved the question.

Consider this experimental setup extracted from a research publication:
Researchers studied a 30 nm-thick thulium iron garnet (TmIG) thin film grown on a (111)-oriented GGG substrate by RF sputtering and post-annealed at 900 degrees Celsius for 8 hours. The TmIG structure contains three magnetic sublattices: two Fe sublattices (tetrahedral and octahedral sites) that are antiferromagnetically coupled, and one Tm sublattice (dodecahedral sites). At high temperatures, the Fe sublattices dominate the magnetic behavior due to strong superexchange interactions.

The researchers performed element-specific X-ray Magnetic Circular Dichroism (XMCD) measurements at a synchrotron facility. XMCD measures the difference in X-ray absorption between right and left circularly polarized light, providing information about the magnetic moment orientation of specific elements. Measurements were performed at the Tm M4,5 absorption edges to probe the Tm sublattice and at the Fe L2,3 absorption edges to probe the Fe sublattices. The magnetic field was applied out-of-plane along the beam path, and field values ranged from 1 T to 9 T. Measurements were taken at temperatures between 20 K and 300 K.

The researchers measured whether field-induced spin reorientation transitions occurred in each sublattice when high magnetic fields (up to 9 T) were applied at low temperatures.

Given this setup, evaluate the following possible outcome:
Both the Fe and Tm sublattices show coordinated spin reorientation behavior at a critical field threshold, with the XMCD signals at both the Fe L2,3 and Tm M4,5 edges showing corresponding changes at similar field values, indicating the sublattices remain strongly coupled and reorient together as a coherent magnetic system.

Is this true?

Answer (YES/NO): NO